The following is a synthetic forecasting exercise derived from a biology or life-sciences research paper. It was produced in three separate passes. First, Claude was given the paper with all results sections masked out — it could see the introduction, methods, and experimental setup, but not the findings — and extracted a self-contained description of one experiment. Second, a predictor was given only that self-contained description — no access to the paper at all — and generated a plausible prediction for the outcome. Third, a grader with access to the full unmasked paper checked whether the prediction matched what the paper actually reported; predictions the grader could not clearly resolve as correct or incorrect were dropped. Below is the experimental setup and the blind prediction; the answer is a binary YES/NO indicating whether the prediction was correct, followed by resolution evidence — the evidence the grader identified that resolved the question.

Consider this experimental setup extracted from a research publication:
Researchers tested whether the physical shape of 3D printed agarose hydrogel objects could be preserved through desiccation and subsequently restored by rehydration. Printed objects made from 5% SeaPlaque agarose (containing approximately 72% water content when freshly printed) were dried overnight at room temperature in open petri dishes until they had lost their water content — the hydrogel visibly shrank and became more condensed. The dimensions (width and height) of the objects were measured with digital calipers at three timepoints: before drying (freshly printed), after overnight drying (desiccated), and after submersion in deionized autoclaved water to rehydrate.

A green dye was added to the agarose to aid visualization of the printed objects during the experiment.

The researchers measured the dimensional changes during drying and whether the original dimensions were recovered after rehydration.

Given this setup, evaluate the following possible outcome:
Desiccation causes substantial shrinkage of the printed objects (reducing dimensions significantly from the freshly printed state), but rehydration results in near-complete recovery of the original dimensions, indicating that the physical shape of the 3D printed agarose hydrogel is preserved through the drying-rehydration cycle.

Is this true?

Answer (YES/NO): YES